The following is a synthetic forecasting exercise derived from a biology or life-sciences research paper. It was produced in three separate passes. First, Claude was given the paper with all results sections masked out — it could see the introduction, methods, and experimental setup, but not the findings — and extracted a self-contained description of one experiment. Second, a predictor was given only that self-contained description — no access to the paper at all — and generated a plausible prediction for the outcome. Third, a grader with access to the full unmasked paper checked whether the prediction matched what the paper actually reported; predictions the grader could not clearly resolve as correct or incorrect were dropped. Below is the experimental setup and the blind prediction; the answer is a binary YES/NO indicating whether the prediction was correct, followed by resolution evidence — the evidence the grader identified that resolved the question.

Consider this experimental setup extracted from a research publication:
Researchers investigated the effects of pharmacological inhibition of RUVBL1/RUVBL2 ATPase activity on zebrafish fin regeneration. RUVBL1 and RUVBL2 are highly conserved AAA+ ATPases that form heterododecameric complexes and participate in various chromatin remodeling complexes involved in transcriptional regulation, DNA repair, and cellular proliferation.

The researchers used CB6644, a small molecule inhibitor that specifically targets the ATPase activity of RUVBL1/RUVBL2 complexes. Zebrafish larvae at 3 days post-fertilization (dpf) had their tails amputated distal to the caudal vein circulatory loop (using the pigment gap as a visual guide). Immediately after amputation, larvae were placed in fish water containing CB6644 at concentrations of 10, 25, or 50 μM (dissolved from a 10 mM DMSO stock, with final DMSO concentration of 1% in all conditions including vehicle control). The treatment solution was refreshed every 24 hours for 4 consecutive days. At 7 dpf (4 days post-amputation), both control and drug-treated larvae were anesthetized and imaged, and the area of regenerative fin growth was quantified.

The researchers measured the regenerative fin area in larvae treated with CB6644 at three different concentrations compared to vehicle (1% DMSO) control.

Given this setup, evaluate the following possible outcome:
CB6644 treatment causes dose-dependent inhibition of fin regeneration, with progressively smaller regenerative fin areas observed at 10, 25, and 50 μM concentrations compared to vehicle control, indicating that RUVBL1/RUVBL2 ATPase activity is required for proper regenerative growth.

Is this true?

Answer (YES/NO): YES